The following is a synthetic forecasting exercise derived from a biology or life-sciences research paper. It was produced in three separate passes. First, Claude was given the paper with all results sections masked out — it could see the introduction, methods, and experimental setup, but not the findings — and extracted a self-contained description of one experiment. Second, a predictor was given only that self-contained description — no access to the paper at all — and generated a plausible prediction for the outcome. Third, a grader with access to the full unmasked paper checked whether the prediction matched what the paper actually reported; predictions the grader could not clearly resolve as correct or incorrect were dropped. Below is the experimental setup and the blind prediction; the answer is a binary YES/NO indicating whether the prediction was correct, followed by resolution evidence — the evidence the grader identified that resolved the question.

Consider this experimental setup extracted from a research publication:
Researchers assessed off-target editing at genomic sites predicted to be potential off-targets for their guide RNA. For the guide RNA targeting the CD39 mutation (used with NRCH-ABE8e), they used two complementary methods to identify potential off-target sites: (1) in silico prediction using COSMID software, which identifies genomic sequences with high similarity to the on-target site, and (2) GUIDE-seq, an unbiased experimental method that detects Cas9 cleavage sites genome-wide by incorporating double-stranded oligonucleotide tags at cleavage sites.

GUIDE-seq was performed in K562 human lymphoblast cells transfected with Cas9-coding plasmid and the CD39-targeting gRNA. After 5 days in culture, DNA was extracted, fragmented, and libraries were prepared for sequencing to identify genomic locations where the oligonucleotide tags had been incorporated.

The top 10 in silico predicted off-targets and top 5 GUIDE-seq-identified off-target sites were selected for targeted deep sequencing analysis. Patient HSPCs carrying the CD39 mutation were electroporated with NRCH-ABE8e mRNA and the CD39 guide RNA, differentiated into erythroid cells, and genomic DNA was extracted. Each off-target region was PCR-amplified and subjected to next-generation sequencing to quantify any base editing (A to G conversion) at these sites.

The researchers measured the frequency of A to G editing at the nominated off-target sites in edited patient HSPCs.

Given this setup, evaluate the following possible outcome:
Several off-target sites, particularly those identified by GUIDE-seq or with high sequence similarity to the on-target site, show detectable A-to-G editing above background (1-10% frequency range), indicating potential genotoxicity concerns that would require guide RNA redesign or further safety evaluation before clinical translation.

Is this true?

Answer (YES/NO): NO